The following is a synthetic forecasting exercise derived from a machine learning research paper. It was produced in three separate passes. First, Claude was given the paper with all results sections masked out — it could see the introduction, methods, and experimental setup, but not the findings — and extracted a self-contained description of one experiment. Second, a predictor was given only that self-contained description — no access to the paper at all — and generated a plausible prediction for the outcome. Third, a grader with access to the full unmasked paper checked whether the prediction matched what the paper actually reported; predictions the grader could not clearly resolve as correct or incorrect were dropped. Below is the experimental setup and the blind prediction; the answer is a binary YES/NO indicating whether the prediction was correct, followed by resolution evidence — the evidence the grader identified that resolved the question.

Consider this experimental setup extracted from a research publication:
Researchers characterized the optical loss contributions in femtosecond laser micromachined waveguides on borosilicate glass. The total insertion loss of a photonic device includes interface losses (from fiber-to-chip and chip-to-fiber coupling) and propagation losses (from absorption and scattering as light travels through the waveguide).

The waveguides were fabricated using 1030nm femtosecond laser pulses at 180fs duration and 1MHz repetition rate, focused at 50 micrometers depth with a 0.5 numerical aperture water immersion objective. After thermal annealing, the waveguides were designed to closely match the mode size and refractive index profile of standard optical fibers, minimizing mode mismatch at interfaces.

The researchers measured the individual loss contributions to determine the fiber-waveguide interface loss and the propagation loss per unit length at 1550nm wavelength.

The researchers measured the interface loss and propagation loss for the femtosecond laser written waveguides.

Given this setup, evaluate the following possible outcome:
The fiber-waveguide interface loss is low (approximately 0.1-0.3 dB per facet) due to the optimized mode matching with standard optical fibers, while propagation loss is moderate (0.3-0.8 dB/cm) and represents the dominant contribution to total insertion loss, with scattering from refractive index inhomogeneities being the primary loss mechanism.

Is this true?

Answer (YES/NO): NO